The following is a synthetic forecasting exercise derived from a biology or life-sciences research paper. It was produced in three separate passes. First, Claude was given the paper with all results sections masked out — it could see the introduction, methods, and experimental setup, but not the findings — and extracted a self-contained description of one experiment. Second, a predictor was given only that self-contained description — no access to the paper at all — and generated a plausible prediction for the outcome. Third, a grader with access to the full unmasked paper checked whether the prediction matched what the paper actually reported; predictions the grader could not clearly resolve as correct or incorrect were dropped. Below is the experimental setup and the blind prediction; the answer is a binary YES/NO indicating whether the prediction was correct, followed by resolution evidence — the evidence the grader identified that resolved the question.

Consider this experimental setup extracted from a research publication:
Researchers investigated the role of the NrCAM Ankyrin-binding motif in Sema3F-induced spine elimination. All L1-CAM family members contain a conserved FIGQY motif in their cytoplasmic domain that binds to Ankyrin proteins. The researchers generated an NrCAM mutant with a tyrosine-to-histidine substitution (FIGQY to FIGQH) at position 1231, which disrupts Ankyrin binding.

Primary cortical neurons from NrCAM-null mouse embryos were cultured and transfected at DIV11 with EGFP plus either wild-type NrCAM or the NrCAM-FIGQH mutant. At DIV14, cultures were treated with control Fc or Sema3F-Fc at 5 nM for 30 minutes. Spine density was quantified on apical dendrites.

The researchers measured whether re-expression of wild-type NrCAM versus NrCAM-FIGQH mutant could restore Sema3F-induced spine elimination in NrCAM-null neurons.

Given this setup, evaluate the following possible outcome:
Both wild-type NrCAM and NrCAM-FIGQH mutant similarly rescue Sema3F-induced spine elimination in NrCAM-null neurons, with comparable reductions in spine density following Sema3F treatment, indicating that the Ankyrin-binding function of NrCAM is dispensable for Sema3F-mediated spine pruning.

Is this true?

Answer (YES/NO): NO